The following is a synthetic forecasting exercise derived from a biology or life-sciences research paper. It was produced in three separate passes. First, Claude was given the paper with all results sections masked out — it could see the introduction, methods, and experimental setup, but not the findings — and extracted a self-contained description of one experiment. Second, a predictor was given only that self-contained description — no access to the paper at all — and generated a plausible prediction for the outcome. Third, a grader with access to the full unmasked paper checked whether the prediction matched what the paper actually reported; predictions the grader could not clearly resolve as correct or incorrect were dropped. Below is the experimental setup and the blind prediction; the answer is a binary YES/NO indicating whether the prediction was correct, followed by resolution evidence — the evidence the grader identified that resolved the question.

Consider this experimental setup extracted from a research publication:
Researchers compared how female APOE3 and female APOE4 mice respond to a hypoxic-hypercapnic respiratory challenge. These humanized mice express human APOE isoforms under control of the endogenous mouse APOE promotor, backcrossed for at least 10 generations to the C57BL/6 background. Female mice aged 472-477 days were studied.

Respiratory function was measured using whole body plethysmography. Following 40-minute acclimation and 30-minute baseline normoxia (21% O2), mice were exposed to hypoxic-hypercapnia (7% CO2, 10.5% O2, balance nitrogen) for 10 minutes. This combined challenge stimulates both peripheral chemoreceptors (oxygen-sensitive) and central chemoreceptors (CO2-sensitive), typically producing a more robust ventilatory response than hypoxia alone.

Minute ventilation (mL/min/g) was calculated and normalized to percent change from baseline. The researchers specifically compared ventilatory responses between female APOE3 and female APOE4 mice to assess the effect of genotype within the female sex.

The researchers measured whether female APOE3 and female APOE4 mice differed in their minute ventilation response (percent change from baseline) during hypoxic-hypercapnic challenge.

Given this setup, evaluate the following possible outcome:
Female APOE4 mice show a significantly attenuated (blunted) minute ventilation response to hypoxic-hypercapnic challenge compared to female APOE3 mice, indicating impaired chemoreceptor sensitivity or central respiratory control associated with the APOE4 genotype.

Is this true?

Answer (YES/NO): NO